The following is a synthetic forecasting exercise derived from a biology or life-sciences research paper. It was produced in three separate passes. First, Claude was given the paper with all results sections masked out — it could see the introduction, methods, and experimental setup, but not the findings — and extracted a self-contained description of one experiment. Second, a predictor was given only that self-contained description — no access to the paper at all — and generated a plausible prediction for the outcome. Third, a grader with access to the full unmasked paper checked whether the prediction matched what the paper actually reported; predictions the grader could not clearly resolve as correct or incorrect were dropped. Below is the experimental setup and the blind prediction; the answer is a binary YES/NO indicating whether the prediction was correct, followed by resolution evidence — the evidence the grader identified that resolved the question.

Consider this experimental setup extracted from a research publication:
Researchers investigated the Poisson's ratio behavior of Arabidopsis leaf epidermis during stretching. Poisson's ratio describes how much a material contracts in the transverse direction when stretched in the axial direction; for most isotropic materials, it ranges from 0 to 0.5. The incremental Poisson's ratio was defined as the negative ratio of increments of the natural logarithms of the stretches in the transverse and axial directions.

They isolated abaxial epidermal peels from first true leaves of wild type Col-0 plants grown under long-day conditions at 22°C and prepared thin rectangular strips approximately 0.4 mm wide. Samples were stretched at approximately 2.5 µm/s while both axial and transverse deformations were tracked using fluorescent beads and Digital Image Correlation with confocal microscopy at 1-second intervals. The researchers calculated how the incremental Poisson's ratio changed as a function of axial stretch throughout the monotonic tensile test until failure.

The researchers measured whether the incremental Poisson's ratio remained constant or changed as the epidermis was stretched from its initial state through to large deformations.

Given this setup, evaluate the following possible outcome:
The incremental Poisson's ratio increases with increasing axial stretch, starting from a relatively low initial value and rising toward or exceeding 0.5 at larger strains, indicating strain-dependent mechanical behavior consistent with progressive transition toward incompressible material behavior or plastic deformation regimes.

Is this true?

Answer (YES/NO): NO